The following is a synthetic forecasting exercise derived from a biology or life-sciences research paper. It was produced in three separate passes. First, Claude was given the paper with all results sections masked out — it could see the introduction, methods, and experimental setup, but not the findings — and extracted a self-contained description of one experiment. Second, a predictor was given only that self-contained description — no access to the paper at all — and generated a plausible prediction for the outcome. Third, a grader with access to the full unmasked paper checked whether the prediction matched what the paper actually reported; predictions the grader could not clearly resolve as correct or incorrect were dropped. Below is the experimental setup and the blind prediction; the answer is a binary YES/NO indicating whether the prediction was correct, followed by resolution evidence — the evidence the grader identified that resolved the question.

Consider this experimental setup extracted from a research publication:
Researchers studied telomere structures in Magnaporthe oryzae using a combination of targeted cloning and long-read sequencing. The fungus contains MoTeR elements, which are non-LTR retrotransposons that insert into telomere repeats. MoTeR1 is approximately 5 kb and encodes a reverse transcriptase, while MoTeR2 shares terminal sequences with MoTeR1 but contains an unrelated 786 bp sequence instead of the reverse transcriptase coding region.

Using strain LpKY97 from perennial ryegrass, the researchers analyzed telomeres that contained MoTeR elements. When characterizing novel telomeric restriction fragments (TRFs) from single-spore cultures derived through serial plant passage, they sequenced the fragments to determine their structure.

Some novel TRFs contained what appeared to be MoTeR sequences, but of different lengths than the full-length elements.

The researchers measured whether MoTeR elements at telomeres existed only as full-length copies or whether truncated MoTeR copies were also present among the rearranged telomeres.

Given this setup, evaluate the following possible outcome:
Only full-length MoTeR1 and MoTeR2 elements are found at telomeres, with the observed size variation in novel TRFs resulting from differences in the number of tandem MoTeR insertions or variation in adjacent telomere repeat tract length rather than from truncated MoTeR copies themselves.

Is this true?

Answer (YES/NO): NO